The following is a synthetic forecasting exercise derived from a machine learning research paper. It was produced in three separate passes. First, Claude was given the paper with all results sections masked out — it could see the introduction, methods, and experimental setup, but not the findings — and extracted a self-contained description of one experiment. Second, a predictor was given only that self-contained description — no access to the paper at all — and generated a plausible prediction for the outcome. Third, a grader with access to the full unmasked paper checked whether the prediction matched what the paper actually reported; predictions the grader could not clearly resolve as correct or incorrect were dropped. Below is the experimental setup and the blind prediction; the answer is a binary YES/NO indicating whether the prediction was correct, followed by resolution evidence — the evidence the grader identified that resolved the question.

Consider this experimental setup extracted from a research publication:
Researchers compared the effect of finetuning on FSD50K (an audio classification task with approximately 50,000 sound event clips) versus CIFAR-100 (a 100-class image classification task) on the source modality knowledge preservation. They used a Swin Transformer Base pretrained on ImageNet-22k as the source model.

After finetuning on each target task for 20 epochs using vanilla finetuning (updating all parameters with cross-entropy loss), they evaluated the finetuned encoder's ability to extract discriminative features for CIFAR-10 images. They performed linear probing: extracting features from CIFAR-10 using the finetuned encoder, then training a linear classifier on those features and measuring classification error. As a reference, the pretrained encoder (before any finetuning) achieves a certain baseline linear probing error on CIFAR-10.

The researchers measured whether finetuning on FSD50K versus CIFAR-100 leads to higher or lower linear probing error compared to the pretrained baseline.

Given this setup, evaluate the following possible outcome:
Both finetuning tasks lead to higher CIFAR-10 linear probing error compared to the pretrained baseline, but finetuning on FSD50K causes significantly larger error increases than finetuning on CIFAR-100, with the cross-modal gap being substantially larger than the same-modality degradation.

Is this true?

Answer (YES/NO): NO